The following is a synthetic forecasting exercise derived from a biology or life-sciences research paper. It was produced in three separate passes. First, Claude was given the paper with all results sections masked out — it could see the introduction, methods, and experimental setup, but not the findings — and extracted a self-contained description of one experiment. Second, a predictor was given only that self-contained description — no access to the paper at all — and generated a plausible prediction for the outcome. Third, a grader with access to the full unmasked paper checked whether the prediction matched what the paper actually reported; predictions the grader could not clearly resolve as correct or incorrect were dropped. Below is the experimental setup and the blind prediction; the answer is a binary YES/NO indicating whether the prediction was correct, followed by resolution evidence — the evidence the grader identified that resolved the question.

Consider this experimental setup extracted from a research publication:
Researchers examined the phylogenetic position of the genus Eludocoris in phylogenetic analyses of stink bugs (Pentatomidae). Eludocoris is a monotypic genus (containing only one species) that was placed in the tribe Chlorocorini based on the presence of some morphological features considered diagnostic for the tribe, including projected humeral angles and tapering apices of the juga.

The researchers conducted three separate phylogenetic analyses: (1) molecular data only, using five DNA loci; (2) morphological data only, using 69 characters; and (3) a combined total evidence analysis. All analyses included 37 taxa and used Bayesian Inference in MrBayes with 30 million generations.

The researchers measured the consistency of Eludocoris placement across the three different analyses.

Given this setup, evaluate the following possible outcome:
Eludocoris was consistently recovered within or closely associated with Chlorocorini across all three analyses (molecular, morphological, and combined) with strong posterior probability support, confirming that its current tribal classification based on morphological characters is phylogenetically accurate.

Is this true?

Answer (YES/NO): NO